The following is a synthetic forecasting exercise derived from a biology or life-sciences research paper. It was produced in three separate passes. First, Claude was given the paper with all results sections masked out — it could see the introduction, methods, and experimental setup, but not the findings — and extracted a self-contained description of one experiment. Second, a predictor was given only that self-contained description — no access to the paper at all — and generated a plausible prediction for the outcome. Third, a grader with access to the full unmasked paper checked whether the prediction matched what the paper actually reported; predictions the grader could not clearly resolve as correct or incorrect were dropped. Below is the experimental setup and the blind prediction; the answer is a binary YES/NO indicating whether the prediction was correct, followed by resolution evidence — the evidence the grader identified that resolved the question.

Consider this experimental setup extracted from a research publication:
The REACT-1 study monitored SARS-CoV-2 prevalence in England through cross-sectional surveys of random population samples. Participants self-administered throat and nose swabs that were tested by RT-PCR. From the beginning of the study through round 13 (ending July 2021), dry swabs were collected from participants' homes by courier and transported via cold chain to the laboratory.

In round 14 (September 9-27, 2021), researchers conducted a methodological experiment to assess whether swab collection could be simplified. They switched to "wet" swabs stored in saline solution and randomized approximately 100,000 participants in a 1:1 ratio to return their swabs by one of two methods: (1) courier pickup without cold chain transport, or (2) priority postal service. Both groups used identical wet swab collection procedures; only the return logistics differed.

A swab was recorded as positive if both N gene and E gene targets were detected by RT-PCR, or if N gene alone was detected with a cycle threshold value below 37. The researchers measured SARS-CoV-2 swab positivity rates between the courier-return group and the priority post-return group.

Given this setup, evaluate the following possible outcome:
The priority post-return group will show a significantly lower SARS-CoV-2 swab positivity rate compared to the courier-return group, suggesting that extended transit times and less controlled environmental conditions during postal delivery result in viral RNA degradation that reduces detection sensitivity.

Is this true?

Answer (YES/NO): NO